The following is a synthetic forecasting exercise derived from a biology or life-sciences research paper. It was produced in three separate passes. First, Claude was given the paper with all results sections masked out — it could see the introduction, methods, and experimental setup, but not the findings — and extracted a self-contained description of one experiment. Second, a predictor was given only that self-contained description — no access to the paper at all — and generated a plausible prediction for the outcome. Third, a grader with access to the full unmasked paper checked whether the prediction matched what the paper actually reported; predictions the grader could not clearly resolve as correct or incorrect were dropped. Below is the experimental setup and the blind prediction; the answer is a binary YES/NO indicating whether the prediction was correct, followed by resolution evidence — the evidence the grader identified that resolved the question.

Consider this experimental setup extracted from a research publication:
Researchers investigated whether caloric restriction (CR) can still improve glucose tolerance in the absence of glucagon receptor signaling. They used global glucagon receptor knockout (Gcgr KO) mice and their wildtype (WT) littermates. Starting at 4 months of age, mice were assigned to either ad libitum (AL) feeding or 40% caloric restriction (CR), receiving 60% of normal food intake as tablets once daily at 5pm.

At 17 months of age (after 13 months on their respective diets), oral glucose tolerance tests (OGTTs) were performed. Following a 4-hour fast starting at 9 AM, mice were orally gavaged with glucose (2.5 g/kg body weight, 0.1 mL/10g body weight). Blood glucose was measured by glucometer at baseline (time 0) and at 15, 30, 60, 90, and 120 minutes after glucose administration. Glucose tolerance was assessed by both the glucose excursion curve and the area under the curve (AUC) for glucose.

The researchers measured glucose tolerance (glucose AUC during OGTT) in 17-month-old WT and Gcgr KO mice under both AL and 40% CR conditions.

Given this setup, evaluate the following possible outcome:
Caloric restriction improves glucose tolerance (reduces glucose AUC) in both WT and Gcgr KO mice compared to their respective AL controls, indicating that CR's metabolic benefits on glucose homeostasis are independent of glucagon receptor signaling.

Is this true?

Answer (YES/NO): NO